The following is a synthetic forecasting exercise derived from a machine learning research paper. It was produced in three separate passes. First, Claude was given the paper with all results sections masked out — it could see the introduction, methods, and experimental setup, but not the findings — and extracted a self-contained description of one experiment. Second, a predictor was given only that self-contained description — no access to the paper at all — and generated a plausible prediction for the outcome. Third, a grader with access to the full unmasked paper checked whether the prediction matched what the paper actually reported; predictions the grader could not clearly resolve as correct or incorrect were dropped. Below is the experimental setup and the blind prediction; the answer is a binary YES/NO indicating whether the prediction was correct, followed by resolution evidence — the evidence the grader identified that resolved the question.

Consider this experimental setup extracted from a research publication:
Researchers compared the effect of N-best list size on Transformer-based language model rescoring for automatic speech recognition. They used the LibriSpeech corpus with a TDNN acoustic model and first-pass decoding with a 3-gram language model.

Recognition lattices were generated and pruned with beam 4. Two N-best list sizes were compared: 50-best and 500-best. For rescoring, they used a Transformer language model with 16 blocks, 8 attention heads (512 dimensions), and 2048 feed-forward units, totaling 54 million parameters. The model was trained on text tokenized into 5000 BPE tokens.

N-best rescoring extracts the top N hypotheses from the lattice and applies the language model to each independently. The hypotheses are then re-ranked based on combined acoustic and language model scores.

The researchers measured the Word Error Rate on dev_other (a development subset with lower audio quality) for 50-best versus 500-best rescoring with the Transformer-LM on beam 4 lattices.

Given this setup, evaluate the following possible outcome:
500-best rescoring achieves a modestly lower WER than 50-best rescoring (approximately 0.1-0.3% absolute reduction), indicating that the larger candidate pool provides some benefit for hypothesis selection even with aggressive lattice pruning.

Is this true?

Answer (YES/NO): NO